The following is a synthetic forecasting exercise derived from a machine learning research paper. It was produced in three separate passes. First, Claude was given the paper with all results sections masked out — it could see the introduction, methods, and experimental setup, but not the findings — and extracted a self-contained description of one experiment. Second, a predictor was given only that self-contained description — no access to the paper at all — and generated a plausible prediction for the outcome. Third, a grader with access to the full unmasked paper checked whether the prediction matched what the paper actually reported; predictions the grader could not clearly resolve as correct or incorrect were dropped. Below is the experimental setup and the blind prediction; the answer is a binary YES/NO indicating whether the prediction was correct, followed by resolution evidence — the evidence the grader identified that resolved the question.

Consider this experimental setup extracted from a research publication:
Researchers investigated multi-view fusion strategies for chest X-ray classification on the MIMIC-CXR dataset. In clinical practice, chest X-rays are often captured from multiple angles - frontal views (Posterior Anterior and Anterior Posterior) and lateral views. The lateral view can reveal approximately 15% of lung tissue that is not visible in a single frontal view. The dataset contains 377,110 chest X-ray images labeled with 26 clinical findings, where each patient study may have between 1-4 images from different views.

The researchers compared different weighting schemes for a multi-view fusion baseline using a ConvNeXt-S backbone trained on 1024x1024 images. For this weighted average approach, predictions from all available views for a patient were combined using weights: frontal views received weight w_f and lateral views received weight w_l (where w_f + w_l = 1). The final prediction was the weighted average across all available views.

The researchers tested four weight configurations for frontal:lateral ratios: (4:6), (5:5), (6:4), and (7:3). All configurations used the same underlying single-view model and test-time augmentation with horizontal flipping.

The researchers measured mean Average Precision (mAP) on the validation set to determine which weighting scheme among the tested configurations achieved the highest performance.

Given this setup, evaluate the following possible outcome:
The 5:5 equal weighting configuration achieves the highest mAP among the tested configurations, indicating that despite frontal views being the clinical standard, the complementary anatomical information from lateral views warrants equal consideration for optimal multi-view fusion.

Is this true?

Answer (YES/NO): NO